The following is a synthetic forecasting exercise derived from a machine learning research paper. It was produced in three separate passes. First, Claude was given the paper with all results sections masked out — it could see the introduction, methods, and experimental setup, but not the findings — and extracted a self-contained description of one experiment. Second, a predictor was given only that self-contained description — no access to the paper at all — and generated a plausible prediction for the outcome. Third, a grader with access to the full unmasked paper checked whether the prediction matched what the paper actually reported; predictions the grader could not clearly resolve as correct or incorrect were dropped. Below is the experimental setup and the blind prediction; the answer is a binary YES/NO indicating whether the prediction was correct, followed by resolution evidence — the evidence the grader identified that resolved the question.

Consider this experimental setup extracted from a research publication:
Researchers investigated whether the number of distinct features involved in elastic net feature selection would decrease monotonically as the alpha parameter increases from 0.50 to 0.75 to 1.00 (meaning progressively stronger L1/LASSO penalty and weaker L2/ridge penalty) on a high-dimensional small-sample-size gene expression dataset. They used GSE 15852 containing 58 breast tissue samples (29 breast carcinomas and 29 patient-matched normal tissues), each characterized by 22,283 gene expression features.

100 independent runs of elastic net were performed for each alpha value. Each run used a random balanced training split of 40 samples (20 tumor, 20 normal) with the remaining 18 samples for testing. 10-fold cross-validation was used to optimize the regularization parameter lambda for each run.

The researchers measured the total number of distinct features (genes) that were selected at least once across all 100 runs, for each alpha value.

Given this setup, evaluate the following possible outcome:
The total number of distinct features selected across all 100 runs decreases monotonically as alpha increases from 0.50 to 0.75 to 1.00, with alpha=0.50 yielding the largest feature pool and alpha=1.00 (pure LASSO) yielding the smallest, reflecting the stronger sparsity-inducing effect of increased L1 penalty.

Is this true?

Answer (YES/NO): NO